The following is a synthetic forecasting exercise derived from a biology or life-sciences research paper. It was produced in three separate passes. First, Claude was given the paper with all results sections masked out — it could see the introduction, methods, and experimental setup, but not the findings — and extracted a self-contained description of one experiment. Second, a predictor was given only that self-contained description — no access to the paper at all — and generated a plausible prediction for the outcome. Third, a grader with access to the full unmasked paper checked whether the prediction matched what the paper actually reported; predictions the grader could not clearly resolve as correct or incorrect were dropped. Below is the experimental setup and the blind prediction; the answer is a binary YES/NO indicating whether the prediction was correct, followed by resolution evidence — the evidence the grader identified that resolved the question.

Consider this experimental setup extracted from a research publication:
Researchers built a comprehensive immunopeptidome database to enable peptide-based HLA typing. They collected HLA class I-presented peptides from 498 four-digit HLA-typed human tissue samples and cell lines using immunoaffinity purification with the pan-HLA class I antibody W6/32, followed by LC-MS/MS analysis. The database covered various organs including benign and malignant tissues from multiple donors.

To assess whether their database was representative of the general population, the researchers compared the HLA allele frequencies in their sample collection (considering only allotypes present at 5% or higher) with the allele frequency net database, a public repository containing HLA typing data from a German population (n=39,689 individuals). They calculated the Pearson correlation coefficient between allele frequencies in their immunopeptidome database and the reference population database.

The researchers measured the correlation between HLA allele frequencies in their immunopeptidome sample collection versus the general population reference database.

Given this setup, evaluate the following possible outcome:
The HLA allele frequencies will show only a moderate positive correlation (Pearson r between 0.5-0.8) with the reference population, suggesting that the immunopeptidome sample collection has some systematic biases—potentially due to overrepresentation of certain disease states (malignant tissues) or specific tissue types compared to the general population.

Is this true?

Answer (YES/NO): NO